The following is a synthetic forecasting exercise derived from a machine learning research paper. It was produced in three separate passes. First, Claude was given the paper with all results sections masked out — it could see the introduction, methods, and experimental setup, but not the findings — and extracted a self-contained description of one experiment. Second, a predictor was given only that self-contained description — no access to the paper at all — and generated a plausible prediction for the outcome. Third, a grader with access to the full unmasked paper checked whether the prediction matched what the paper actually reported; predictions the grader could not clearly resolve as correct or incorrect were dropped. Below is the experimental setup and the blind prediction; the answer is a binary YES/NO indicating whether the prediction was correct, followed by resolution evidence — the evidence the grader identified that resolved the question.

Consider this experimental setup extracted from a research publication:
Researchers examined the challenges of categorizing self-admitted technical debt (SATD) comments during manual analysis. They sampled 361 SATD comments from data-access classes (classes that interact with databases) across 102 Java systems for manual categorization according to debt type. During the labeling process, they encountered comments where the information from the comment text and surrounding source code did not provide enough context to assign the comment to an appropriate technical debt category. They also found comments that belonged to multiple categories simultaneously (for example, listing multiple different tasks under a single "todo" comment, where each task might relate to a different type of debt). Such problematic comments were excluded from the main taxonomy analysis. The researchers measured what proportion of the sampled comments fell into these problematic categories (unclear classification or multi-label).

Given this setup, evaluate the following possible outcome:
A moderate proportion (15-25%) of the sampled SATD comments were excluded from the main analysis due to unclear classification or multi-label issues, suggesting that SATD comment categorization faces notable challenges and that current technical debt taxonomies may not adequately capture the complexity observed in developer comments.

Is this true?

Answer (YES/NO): NO